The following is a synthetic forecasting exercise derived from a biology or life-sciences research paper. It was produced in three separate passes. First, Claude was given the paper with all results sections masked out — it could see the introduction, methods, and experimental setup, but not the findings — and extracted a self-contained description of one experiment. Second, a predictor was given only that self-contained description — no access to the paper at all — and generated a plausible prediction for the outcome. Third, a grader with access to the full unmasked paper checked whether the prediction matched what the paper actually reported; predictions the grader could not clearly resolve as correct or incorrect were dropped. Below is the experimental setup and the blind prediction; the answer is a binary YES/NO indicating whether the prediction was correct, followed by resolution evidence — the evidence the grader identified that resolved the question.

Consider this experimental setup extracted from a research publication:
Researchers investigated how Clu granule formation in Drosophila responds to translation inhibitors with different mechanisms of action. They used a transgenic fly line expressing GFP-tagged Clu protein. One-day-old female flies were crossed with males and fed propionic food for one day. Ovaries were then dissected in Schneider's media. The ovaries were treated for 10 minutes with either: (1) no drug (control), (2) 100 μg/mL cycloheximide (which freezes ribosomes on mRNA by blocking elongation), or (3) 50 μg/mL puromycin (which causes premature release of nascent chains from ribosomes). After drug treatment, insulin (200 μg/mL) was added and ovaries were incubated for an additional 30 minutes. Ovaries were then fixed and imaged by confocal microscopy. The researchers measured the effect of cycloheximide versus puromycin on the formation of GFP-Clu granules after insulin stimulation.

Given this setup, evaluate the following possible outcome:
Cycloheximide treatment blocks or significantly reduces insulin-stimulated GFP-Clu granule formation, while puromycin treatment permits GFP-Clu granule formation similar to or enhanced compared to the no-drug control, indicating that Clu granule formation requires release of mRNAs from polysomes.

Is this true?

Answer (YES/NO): NO